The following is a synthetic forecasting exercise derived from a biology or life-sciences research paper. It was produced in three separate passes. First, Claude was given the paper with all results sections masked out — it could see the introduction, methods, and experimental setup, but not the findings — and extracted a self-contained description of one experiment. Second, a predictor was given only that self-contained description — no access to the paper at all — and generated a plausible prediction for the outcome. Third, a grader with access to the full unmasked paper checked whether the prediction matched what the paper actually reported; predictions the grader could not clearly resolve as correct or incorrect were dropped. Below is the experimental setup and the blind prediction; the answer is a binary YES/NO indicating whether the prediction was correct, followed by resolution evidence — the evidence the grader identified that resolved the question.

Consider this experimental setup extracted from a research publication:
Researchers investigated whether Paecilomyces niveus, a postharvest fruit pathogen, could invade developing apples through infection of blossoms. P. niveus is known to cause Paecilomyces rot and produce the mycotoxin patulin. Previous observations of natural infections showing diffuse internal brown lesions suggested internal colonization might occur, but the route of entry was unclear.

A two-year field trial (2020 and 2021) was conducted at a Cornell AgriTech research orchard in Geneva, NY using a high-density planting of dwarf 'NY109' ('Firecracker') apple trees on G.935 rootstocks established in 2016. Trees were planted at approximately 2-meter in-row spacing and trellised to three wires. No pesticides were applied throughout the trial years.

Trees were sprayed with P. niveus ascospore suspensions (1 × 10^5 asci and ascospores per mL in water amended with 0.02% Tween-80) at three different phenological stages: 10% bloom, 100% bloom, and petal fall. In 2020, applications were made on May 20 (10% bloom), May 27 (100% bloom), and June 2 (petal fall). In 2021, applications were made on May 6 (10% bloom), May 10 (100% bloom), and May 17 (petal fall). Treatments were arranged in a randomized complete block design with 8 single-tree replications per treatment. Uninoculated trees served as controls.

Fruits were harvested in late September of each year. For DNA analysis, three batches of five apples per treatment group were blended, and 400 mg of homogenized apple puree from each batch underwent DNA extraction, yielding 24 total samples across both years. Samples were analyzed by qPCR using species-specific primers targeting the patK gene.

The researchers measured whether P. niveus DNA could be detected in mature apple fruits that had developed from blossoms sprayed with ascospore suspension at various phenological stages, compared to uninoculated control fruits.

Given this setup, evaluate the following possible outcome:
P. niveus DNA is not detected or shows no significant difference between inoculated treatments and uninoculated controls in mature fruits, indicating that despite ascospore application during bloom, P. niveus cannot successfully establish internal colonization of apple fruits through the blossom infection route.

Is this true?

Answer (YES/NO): YES